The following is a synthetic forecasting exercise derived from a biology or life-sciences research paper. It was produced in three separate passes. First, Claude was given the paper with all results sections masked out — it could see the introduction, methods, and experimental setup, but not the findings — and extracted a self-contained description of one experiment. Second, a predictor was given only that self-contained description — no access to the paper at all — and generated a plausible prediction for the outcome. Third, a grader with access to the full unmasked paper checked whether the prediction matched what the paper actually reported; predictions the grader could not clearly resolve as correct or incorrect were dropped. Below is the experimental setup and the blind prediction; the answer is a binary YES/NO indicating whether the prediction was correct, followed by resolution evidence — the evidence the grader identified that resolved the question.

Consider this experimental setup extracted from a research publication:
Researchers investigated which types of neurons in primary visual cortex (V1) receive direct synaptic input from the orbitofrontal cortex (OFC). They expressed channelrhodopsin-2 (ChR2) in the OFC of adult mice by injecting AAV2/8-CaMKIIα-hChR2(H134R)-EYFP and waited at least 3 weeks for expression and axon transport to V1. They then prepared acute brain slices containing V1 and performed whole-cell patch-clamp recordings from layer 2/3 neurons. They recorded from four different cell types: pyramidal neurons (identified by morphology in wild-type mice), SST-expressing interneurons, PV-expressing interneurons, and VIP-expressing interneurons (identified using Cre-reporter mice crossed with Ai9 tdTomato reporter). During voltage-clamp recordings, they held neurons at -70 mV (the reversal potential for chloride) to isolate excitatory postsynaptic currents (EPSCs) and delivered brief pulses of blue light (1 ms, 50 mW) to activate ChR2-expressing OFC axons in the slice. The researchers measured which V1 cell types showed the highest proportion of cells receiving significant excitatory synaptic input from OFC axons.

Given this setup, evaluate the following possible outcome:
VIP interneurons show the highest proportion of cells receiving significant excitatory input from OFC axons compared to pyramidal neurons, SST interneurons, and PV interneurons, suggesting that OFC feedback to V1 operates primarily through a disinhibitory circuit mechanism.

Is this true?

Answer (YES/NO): NO